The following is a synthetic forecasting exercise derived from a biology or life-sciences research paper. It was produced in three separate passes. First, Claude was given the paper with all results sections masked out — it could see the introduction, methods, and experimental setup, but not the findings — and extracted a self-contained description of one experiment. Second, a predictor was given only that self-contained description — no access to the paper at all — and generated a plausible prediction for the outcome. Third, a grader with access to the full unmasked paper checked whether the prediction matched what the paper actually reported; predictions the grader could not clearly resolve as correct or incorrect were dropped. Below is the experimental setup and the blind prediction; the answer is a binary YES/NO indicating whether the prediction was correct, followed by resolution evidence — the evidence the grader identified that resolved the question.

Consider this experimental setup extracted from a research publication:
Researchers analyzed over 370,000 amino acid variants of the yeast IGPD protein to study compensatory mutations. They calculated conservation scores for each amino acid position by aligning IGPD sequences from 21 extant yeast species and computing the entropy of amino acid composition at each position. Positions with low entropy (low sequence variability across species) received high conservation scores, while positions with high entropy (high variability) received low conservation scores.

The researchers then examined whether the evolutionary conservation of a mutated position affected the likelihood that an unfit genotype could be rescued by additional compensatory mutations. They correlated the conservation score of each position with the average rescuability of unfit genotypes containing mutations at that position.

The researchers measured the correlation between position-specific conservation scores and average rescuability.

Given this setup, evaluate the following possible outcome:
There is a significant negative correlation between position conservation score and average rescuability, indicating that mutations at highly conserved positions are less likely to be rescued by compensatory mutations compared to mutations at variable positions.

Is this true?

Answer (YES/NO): YES